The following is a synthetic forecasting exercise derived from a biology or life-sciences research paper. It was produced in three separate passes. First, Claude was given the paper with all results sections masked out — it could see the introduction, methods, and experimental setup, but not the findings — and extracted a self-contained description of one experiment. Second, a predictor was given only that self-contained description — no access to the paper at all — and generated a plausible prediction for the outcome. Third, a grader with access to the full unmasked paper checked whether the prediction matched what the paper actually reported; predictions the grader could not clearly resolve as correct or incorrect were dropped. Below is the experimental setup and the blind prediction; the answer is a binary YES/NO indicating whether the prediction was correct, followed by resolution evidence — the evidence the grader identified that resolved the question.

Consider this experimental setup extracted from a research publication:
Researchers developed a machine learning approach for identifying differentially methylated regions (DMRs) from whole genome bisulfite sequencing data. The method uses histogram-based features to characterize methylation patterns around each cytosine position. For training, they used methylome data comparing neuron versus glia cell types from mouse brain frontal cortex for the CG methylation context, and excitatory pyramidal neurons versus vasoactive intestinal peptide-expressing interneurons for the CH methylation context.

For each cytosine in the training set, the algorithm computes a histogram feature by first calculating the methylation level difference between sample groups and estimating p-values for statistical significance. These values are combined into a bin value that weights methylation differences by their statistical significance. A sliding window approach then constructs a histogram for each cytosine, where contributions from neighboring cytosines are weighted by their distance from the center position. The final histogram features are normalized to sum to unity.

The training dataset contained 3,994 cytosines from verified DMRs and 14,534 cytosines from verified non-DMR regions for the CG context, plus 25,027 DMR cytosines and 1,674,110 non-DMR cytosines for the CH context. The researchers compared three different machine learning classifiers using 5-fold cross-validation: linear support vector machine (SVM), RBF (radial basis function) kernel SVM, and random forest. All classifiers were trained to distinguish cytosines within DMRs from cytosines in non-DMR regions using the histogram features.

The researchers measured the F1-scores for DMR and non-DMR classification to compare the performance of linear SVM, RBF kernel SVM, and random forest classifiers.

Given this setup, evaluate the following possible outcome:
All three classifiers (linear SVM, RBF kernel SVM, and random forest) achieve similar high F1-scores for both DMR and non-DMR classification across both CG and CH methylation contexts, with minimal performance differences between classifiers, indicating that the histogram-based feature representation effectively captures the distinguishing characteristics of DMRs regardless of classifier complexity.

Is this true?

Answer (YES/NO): YES